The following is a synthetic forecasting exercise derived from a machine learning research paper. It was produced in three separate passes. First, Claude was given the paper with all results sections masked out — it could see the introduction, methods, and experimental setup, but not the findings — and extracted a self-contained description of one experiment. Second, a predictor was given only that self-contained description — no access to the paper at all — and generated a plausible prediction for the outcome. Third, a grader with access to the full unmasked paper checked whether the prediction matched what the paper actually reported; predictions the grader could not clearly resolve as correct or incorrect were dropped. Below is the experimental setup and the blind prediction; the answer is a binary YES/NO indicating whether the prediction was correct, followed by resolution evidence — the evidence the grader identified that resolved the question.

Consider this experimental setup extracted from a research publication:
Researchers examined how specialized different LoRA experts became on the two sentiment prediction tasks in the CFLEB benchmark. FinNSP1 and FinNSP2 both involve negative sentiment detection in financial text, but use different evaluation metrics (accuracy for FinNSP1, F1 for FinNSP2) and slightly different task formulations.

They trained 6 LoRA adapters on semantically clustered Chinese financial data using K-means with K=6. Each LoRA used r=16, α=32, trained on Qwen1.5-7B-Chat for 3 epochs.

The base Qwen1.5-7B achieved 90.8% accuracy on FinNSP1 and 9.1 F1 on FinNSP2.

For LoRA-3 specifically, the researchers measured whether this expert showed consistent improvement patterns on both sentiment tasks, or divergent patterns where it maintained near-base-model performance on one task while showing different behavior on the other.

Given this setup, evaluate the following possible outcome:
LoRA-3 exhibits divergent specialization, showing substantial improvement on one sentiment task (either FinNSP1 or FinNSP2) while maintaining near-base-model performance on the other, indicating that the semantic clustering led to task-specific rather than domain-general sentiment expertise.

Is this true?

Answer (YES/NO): NO